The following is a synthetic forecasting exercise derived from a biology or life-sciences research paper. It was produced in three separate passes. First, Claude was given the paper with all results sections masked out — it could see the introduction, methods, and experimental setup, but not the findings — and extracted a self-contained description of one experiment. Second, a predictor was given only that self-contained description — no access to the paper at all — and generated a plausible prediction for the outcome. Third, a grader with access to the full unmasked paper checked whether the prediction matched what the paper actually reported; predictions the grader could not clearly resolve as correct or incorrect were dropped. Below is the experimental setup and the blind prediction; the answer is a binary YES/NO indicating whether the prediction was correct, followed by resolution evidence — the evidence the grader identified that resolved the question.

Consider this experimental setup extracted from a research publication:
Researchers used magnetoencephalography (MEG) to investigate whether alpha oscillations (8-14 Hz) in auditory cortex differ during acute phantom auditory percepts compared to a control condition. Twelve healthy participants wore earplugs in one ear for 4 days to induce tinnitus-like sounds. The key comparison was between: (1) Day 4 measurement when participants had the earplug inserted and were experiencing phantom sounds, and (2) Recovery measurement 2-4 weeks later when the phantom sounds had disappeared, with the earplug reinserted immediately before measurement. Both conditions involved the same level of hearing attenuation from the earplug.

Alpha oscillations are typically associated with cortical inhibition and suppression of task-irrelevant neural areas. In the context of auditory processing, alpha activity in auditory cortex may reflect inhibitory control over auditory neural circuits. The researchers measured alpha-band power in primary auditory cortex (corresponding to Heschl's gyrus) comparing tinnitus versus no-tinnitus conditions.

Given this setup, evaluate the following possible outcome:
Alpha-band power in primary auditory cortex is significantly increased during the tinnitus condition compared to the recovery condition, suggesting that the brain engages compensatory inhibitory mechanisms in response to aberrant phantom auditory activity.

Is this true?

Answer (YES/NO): NO